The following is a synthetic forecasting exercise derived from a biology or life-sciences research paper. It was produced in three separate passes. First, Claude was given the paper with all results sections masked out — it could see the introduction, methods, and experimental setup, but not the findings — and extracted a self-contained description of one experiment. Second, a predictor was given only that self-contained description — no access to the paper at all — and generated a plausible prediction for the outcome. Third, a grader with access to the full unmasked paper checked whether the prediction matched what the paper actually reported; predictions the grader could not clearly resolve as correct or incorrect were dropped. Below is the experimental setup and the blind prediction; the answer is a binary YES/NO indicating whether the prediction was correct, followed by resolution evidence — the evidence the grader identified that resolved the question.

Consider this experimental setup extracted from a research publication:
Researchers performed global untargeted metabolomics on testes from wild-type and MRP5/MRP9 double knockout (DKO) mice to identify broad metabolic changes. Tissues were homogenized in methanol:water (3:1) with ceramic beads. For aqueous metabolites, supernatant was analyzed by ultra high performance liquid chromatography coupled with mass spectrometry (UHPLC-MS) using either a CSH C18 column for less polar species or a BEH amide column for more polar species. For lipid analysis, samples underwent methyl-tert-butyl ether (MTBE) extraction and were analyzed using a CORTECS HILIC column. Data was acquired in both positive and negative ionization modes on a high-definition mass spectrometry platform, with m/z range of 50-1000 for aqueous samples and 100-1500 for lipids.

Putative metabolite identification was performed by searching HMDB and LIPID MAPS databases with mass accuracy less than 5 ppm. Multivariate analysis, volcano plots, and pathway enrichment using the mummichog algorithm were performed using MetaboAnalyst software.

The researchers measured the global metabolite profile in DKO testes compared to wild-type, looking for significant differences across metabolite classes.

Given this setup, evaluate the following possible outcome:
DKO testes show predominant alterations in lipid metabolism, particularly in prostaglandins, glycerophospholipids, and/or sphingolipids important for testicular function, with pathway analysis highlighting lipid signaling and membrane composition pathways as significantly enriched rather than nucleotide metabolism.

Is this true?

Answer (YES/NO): NO